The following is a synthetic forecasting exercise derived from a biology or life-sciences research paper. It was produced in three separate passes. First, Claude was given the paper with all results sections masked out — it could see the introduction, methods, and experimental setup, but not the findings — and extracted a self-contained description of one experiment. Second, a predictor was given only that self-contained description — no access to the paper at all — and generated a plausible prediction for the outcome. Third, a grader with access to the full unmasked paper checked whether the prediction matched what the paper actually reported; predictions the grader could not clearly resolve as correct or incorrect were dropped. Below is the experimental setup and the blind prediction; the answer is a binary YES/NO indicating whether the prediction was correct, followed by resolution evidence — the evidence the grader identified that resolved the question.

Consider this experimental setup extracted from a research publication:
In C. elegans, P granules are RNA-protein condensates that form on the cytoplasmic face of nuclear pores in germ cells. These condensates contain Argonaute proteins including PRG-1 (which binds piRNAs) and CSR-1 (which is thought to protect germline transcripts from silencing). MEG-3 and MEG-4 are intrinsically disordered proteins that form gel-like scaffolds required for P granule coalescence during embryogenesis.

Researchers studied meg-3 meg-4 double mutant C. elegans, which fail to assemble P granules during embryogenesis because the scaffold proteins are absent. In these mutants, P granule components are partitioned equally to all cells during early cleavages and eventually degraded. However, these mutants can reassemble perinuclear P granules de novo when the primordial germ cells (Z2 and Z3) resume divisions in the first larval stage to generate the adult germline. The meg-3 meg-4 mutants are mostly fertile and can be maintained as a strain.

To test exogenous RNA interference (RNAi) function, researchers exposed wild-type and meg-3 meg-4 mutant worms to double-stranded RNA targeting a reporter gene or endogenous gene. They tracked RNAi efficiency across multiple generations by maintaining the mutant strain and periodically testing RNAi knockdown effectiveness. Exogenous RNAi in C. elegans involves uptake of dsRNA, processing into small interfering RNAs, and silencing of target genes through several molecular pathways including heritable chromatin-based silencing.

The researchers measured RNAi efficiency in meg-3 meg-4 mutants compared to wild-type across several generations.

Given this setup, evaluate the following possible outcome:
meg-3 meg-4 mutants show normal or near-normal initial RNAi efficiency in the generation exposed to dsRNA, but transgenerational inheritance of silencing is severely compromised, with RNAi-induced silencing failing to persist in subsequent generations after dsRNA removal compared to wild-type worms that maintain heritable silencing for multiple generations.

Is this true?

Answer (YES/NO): NO